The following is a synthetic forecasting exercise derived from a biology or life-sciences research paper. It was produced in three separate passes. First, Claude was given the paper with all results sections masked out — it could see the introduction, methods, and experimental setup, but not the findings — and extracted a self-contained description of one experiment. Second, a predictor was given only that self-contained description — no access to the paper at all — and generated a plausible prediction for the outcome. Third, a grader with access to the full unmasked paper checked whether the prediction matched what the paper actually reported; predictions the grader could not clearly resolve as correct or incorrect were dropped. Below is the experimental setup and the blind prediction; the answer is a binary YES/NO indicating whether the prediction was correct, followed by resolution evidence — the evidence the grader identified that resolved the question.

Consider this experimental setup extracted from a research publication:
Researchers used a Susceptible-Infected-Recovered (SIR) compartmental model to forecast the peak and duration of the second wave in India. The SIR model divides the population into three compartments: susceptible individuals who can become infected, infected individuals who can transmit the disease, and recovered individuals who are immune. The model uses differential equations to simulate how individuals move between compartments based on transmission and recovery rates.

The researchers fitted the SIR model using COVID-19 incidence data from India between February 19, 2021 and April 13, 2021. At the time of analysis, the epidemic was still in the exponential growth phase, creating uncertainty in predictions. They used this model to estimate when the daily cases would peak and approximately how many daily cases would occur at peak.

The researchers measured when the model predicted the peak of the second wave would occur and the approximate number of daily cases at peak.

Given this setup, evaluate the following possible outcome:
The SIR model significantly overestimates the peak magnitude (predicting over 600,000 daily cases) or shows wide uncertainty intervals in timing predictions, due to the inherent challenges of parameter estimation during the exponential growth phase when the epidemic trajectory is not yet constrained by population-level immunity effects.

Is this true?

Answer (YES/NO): NO